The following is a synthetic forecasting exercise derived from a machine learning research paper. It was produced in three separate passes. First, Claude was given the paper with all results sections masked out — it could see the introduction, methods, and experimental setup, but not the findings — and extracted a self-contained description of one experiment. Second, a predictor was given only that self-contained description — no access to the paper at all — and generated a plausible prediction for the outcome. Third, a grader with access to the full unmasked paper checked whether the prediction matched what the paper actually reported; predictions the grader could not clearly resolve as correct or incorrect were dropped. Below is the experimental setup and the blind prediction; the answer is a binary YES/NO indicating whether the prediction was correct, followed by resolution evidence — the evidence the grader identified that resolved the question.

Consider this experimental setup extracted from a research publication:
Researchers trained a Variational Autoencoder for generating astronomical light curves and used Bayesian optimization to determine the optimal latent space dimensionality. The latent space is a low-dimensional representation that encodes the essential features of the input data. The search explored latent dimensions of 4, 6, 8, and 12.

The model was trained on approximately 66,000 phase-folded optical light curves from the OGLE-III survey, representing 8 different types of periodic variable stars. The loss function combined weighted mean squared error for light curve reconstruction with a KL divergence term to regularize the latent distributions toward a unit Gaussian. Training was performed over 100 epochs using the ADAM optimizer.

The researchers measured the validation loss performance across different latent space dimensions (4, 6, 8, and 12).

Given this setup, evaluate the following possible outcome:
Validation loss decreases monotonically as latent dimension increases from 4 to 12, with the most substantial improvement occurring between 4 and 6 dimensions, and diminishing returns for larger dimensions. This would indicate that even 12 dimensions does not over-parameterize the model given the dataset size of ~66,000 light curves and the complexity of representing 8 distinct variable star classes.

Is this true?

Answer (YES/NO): NO